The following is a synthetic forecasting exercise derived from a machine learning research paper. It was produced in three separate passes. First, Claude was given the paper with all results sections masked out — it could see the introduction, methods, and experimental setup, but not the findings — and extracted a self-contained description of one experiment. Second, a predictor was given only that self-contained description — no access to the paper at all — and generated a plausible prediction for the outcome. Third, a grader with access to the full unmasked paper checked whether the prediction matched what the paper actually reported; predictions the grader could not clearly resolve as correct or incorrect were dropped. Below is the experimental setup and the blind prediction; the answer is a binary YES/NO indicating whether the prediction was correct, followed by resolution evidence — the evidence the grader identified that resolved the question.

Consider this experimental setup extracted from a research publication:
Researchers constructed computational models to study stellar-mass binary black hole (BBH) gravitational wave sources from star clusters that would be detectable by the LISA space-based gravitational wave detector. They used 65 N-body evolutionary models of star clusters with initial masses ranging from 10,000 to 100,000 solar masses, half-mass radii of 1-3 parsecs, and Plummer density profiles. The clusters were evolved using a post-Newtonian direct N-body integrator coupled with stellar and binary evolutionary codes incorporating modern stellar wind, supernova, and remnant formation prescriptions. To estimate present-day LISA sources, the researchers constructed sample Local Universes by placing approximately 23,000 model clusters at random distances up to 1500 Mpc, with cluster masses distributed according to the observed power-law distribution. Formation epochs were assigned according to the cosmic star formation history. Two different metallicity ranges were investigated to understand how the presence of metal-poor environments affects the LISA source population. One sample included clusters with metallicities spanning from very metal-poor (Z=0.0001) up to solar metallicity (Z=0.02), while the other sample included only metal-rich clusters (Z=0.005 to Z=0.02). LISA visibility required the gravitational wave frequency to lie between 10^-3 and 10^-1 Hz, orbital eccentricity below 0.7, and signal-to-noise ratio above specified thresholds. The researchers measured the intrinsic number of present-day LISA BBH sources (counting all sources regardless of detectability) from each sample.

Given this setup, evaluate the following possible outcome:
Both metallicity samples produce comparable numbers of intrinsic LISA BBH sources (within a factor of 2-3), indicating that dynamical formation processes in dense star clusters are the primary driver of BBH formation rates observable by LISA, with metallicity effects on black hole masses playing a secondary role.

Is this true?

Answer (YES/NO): YES